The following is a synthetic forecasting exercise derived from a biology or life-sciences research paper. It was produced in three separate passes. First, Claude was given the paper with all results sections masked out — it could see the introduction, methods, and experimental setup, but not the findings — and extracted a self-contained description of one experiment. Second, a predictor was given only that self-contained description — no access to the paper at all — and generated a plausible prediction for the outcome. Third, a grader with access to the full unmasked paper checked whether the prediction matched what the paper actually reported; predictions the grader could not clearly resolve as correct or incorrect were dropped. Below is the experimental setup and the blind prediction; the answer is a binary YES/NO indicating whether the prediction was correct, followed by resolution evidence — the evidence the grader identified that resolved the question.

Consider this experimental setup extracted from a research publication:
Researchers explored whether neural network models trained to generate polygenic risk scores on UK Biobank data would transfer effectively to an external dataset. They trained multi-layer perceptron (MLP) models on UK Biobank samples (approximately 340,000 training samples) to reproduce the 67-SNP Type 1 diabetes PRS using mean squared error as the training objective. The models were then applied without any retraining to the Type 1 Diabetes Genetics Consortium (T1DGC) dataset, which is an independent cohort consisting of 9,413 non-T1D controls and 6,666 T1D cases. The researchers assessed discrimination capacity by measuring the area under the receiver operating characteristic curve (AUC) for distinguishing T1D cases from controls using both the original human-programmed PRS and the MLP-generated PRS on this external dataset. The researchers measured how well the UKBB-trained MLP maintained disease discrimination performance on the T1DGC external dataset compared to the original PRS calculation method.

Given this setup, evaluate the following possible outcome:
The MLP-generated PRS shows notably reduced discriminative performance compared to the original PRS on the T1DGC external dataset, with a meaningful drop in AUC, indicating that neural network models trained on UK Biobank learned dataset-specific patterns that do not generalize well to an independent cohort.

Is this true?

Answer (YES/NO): NO